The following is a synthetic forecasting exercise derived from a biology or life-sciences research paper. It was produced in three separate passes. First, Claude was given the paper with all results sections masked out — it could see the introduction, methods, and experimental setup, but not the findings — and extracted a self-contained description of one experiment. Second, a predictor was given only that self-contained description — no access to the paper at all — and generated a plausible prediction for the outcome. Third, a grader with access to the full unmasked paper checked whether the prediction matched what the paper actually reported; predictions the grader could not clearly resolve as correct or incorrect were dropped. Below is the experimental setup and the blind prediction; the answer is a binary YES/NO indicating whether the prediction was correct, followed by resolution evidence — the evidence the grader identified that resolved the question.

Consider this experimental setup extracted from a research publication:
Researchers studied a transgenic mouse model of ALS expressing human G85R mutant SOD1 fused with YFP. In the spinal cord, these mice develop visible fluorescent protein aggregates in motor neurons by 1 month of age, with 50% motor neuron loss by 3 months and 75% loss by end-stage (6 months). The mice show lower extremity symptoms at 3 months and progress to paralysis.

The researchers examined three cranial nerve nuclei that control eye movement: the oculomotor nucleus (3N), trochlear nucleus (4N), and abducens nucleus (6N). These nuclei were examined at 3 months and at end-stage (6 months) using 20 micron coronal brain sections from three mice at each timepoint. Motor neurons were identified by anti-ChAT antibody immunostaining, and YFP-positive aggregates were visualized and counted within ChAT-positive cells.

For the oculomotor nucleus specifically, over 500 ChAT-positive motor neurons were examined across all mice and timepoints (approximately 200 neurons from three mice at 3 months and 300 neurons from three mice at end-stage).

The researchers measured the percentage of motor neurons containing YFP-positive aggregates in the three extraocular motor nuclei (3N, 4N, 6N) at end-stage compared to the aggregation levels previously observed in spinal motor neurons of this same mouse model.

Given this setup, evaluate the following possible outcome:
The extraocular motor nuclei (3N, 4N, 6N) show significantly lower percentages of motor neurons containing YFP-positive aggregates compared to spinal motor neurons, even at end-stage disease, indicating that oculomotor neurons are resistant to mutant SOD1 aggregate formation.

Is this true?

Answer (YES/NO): YES